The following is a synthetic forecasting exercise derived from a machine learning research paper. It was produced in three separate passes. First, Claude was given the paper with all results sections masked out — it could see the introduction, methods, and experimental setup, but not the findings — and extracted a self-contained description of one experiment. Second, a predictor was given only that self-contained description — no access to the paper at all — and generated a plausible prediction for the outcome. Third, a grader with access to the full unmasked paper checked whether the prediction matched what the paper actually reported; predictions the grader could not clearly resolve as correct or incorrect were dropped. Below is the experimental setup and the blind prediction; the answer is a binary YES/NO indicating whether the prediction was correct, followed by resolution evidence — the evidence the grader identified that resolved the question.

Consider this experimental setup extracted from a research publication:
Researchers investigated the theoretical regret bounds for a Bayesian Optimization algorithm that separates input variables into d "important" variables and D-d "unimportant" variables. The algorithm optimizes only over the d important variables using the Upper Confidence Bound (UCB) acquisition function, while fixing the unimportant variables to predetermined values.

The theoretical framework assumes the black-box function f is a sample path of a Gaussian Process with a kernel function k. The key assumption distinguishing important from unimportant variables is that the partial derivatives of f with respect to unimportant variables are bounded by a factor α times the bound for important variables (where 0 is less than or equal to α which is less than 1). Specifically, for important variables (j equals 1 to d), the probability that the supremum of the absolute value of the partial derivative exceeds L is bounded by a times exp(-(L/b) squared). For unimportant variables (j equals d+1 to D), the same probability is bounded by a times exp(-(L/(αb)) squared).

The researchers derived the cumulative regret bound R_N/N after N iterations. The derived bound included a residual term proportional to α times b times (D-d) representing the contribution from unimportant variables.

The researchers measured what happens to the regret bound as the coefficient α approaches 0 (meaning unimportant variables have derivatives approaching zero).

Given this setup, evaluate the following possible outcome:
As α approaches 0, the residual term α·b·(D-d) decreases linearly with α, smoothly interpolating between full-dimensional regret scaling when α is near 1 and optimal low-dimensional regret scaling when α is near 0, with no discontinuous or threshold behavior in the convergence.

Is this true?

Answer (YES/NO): NO